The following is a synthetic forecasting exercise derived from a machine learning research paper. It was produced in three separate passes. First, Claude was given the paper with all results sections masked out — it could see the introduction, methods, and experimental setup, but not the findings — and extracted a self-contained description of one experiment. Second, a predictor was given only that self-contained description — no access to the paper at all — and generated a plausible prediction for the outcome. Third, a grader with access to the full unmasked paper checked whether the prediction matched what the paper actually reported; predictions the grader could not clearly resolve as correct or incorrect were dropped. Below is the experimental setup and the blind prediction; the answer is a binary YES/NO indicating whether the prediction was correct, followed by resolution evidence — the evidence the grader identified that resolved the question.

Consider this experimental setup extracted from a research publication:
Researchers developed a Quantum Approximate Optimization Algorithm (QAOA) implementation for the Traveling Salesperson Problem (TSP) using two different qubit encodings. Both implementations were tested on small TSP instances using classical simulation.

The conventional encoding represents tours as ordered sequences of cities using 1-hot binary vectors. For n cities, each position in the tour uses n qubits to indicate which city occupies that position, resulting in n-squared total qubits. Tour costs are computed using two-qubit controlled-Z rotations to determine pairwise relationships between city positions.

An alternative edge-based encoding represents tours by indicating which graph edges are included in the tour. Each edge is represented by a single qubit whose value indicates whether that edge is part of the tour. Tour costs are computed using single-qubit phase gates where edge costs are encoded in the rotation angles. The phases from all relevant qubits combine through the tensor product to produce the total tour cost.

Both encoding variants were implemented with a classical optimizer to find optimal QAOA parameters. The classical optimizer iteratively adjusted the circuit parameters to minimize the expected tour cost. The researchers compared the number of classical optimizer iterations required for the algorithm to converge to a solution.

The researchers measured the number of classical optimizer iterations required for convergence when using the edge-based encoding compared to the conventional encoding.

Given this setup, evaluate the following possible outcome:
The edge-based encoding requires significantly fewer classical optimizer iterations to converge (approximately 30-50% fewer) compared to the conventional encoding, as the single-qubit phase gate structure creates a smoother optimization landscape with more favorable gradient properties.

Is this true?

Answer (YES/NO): NO